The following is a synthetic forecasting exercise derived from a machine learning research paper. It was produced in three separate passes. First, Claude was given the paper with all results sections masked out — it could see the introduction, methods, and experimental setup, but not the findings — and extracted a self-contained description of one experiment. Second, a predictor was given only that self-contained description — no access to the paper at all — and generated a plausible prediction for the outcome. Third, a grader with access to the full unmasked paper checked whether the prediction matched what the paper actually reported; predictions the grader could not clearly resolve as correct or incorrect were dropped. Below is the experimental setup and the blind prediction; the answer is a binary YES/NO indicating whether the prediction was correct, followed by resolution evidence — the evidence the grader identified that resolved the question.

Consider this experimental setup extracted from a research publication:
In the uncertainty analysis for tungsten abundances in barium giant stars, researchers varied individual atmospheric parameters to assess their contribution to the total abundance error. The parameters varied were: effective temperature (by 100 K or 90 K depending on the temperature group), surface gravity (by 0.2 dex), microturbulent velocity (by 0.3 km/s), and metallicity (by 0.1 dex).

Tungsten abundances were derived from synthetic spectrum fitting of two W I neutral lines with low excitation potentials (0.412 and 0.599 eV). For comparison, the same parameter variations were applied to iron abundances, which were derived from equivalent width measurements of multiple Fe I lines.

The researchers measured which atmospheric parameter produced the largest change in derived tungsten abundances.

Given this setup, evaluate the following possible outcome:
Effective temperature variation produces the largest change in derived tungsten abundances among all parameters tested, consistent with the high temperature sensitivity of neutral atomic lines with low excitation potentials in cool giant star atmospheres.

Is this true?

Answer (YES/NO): NO